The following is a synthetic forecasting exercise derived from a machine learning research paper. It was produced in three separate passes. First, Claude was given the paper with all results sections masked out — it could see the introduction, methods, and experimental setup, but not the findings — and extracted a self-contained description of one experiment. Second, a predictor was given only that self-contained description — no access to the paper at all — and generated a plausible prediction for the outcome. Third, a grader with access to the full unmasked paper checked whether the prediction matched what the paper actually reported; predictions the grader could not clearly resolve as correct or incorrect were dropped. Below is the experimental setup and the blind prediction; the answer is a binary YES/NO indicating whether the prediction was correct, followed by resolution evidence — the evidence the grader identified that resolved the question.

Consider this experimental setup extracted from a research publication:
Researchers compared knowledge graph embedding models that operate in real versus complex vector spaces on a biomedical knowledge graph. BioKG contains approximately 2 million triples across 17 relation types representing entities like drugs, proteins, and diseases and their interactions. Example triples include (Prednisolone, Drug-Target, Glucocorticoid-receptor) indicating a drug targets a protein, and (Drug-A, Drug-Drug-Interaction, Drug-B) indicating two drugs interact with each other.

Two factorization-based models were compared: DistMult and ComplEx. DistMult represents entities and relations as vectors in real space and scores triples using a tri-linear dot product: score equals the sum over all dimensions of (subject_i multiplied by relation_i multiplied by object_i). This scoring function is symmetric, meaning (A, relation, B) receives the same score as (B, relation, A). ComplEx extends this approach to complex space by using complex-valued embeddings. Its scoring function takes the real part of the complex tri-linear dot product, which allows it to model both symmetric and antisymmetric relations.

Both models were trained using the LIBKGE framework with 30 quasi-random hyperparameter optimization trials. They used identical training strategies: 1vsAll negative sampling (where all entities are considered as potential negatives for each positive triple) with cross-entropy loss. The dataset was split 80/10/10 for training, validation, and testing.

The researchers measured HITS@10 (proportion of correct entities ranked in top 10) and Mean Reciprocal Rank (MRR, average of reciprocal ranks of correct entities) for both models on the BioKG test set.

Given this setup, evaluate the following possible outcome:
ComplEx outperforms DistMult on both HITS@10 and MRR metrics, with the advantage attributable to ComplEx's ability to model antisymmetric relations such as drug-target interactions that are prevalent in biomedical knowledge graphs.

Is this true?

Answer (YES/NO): NO